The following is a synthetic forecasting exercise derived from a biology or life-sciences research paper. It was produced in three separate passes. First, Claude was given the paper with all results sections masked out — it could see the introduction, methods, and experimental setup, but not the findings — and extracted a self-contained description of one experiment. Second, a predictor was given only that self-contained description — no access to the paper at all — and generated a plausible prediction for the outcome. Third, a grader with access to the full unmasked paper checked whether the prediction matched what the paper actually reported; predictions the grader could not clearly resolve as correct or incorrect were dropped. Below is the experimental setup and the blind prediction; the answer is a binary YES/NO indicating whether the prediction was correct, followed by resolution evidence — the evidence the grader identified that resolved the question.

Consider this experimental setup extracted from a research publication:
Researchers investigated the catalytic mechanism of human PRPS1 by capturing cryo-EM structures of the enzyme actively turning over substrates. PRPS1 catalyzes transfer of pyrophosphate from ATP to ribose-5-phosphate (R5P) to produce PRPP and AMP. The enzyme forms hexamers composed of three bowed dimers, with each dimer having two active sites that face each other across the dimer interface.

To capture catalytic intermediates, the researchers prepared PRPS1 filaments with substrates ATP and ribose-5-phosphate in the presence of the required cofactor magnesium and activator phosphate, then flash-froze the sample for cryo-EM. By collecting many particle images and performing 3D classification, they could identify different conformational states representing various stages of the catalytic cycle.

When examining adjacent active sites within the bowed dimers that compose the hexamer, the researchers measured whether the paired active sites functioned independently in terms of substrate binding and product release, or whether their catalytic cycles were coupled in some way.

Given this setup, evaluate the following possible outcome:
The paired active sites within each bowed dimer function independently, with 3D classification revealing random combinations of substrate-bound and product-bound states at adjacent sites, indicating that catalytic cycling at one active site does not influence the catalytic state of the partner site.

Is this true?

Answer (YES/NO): NO